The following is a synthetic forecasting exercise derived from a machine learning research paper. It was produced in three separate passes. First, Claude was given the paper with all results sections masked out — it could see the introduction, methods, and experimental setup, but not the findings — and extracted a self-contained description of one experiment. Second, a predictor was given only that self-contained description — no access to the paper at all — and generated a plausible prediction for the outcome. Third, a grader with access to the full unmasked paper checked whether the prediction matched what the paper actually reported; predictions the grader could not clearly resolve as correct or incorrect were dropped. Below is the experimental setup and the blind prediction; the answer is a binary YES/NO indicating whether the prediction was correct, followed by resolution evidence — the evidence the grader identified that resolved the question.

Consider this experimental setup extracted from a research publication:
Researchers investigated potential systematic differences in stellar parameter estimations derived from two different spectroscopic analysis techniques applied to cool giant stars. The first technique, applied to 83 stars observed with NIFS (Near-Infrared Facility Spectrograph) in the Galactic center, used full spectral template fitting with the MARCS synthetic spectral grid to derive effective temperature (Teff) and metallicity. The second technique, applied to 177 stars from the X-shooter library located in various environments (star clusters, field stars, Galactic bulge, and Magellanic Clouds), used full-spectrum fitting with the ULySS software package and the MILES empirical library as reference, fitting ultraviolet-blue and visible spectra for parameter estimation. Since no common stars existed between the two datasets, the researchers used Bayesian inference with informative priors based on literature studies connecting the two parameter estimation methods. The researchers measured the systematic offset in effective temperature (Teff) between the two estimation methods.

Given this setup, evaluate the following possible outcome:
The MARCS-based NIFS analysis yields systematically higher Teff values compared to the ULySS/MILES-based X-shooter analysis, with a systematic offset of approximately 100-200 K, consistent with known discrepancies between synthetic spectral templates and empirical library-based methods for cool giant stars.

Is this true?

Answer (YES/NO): NO